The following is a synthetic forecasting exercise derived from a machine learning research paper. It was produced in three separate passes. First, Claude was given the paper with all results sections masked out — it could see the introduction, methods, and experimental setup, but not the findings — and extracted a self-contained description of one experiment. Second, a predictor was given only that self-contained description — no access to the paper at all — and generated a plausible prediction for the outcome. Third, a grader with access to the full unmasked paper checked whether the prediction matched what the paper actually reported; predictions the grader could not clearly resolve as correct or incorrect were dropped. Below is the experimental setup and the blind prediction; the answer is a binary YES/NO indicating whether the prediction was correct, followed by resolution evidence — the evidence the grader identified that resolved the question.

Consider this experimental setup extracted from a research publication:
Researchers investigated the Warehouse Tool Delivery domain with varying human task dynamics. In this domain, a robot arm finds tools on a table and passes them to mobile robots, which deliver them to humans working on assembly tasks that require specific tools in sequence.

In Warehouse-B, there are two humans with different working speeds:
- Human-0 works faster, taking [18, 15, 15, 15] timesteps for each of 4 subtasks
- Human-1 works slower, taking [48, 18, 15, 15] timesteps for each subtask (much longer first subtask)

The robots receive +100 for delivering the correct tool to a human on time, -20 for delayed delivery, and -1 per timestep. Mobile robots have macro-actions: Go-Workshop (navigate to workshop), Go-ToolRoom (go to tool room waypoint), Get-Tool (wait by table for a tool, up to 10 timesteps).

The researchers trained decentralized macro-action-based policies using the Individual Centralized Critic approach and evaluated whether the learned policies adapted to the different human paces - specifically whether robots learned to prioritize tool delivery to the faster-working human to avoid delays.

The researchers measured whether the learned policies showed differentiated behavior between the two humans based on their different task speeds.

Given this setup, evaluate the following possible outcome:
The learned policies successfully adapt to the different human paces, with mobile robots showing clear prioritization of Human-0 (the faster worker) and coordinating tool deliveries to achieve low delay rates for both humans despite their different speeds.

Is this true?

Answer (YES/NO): YES